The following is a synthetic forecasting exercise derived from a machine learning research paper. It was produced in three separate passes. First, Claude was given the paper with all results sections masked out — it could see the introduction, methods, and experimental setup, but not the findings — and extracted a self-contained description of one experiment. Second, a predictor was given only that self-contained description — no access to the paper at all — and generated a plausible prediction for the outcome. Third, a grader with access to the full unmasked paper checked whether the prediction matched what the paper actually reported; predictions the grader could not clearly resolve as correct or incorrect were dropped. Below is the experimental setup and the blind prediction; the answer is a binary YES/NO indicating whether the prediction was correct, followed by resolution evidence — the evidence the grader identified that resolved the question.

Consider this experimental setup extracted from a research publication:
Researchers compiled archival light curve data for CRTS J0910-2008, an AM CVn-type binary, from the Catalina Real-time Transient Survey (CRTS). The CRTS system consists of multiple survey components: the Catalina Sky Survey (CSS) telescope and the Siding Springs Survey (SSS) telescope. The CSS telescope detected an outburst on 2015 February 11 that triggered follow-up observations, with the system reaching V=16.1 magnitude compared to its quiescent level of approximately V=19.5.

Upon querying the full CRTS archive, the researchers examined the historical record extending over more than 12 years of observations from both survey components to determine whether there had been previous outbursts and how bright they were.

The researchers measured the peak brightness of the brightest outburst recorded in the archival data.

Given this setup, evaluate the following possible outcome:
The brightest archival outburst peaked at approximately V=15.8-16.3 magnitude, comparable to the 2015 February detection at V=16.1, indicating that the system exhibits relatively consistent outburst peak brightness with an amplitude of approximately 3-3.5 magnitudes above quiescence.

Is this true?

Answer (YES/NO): NO